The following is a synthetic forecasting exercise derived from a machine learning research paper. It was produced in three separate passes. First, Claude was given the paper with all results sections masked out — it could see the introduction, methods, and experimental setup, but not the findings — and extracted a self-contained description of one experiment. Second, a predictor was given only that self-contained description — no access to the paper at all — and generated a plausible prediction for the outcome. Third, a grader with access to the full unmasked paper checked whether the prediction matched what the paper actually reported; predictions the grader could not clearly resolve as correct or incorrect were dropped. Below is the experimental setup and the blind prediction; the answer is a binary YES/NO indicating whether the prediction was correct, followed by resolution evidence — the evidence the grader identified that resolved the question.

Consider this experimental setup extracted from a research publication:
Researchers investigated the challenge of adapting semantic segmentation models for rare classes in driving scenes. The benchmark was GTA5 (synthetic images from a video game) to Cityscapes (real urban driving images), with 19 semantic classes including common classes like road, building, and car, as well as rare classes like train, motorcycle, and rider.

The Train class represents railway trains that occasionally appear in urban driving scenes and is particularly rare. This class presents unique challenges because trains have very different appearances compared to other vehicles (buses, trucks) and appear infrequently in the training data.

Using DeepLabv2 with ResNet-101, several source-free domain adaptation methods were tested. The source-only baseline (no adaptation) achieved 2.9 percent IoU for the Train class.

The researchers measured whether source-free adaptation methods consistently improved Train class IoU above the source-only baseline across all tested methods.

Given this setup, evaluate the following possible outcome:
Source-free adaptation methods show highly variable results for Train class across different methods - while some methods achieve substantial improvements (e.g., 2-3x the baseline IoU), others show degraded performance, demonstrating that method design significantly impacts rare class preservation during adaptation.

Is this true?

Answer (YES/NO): YES